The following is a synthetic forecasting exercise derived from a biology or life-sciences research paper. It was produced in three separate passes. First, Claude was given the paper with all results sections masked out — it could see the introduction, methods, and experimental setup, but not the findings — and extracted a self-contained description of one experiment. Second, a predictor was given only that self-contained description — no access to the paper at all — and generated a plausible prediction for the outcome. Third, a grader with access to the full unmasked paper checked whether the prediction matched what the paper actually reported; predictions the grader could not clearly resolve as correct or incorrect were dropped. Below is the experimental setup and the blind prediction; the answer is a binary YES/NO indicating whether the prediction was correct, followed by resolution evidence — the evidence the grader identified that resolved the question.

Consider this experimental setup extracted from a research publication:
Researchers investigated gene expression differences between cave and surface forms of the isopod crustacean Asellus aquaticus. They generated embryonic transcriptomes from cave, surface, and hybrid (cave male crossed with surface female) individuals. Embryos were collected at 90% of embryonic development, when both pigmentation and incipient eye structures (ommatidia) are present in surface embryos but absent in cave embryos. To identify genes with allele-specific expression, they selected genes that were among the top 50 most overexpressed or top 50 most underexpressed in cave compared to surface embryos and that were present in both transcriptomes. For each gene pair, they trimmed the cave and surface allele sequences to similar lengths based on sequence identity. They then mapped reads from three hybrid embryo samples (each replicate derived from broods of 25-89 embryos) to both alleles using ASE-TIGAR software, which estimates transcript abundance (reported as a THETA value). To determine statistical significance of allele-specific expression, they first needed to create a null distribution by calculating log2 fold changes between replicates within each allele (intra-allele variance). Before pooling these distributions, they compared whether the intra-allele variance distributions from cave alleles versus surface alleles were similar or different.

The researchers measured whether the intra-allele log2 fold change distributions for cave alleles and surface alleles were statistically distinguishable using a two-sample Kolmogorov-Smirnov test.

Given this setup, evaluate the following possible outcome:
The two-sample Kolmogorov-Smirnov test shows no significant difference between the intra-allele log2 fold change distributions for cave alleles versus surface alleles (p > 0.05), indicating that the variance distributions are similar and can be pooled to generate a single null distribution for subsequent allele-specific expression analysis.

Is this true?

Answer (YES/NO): YES